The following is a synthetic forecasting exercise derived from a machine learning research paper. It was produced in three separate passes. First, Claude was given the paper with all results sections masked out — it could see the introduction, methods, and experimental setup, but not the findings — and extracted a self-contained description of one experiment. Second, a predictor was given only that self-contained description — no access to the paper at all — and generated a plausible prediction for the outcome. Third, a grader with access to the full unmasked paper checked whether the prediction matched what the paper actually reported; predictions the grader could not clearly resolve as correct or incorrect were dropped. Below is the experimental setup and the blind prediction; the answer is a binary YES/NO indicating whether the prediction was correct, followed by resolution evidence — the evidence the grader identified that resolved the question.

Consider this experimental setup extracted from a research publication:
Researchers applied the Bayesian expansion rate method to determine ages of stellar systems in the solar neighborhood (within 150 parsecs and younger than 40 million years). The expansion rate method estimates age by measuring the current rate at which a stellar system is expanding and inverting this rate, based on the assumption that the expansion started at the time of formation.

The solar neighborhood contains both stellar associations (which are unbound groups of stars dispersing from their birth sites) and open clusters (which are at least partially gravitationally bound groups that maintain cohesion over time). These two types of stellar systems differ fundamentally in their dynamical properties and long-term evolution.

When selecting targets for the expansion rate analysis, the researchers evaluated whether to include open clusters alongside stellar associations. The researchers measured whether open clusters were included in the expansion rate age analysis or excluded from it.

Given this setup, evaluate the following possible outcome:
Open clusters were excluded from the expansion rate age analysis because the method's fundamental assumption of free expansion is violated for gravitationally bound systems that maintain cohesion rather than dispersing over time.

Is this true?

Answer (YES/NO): YES